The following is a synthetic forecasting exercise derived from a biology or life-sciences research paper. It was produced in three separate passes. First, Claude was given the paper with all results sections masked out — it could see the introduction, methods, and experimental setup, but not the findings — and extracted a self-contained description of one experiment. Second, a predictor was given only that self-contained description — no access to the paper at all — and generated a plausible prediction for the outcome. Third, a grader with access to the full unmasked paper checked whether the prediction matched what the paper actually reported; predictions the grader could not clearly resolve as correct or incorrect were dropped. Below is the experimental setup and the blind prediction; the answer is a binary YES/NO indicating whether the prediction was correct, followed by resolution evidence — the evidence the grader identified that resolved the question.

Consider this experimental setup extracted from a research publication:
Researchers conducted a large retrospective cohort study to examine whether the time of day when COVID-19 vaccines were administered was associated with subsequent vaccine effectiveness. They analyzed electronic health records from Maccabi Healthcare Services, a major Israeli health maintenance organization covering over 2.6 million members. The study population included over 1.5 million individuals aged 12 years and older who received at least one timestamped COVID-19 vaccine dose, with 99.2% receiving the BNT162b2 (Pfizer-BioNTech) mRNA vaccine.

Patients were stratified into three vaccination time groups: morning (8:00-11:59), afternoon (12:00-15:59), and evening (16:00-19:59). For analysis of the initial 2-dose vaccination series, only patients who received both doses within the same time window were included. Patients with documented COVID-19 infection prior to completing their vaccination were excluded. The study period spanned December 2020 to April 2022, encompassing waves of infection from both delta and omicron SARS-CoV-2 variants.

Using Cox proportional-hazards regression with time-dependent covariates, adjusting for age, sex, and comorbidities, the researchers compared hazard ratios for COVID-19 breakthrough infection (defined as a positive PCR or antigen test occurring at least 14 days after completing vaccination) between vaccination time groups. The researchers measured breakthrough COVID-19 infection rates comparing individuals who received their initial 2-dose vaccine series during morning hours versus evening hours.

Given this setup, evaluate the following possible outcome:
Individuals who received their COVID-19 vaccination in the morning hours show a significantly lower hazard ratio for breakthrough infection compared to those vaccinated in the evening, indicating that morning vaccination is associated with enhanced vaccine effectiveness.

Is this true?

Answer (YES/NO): YES